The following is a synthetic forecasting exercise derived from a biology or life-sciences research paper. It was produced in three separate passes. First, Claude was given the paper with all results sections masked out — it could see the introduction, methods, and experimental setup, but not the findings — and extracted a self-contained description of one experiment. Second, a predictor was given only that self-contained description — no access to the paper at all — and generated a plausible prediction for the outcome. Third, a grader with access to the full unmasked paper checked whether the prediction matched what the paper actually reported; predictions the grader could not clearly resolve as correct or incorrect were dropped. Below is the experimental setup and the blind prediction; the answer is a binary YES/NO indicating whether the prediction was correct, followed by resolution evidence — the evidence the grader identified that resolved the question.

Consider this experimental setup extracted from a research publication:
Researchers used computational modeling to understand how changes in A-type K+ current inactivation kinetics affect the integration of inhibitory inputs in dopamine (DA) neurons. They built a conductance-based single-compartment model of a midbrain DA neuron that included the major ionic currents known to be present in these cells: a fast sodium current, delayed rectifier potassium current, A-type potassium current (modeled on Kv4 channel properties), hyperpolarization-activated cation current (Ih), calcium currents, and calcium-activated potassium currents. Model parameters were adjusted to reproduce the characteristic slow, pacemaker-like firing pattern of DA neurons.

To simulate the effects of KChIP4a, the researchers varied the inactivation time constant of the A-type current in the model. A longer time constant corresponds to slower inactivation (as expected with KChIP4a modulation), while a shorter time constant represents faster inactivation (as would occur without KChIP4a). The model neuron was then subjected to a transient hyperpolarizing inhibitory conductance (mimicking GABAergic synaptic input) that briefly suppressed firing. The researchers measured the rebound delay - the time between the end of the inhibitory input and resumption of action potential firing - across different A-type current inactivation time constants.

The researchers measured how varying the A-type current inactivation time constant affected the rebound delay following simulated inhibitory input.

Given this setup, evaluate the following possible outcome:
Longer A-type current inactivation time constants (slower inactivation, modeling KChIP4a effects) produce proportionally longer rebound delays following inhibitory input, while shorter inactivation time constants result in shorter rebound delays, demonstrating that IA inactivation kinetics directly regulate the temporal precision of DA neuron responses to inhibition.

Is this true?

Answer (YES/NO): YES